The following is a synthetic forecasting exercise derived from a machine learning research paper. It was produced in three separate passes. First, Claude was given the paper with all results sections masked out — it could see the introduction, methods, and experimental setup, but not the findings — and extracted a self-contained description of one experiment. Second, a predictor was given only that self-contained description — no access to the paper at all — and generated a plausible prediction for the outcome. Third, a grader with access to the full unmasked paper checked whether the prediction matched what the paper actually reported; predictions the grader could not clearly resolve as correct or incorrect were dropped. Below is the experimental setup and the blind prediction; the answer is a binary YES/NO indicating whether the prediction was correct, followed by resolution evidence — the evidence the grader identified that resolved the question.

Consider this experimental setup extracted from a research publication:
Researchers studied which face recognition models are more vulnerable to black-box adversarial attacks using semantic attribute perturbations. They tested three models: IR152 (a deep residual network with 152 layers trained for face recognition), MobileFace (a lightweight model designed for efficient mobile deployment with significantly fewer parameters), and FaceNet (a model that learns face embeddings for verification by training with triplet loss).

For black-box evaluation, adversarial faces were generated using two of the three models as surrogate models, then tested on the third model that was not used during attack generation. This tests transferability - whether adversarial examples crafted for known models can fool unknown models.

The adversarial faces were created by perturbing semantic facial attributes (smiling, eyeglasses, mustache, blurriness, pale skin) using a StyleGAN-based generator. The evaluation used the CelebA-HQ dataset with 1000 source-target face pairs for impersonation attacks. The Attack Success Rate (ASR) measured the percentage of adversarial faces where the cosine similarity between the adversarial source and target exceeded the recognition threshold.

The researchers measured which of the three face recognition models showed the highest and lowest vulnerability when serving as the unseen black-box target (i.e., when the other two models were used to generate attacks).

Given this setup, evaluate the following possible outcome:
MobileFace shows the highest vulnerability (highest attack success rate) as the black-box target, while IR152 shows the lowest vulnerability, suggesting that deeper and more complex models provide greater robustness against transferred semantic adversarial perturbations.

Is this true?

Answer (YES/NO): NO